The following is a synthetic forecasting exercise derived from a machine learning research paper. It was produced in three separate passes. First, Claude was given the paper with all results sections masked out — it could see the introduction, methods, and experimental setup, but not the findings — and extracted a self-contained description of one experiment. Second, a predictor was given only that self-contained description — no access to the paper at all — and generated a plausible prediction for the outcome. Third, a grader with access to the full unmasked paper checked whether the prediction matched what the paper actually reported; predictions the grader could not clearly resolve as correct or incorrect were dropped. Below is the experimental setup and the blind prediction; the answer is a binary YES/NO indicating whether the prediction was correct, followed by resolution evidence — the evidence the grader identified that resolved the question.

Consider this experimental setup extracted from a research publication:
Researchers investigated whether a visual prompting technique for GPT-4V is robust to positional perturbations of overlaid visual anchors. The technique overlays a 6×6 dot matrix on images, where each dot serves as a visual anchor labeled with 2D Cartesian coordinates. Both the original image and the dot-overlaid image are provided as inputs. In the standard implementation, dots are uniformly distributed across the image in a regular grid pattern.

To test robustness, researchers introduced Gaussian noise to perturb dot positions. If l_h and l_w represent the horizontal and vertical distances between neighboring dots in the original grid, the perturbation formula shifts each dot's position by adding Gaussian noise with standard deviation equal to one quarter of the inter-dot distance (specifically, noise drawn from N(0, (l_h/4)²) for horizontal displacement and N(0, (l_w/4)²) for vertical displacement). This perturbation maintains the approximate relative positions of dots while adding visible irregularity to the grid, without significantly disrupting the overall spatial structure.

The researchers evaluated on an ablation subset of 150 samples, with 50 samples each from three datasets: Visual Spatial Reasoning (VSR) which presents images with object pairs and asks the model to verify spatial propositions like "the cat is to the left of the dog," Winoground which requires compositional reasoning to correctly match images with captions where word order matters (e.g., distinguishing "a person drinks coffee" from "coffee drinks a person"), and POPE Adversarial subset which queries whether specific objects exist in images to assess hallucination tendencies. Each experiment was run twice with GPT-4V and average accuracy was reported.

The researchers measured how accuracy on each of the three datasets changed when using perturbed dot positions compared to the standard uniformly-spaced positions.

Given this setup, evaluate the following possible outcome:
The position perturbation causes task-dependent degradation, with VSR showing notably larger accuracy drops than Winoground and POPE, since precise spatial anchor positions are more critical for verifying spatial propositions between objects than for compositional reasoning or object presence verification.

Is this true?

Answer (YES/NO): NO